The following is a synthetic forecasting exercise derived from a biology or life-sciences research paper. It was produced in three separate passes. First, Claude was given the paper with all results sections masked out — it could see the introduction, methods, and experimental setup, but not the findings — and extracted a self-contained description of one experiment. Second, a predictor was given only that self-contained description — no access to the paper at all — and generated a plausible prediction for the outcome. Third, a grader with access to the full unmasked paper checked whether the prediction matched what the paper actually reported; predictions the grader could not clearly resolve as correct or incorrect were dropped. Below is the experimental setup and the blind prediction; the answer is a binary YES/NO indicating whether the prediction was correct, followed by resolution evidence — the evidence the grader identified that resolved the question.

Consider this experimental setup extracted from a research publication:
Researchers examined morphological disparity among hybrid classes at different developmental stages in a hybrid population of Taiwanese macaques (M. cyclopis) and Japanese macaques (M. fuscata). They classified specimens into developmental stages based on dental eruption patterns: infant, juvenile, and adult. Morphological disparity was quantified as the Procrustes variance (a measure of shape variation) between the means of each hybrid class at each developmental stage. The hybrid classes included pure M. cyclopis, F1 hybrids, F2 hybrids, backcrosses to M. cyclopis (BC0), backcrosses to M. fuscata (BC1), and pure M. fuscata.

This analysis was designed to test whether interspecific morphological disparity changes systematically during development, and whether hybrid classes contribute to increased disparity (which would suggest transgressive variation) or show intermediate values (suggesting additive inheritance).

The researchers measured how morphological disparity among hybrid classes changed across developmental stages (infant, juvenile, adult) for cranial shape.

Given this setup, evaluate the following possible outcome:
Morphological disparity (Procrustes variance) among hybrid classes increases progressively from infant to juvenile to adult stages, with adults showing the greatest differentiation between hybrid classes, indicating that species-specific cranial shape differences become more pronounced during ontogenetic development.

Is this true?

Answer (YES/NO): NO